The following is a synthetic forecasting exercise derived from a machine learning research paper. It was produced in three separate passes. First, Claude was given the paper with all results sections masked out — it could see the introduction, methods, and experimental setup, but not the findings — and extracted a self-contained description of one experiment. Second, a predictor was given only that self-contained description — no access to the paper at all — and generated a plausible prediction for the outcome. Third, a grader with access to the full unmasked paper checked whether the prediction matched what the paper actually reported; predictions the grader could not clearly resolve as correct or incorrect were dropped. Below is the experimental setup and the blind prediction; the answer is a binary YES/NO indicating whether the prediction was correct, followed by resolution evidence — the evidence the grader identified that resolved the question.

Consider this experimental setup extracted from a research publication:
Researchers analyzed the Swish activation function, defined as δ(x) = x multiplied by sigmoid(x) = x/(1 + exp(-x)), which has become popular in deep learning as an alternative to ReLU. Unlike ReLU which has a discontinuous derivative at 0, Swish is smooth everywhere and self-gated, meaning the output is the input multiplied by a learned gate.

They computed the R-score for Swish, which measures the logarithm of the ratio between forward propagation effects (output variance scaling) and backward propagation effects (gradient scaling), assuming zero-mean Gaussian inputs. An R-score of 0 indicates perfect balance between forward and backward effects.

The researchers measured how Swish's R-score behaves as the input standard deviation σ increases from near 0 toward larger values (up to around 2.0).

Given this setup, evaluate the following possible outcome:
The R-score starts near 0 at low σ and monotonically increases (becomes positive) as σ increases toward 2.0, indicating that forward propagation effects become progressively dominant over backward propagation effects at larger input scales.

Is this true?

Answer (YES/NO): NO